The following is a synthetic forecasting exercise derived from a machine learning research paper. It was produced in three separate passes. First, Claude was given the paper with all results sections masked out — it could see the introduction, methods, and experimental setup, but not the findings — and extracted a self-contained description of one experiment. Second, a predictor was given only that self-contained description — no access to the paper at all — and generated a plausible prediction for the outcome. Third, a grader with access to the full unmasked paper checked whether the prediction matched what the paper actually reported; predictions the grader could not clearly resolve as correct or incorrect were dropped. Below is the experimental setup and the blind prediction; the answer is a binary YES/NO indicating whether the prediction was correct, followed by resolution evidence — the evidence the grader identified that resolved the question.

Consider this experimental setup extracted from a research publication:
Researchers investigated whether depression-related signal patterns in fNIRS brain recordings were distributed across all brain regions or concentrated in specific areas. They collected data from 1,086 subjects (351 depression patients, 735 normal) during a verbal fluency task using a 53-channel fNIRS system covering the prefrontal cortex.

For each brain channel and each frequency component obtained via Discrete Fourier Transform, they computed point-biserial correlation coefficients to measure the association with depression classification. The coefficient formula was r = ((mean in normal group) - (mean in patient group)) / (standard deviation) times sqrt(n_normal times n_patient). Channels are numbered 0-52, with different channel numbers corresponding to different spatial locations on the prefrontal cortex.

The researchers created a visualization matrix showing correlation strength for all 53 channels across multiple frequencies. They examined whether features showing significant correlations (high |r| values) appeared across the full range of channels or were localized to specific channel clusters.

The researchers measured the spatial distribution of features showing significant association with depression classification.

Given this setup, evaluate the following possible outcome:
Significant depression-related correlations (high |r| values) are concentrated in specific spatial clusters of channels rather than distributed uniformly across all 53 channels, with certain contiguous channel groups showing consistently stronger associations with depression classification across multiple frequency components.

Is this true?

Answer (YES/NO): YES